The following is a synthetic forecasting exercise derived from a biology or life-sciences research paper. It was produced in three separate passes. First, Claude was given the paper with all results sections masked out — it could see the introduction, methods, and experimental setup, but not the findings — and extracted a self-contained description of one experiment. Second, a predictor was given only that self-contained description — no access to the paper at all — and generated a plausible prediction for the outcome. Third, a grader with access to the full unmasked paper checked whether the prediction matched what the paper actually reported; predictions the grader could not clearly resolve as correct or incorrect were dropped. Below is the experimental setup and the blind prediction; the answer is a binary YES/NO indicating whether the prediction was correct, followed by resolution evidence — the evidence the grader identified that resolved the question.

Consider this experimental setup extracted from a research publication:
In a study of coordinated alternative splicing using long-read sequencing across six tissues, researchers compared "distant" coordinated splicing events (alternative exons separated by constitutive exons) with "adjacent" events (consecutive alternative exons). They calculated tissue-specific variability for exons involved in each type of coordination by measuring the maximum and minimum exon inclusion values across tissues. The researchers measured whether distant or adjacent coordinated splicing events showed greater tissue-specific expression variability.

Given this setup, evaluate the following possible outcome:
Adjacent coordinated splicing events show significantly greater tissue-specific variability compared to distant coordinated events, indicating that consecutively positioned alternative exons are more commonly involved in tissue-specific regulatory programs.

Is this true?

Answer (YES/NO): NO